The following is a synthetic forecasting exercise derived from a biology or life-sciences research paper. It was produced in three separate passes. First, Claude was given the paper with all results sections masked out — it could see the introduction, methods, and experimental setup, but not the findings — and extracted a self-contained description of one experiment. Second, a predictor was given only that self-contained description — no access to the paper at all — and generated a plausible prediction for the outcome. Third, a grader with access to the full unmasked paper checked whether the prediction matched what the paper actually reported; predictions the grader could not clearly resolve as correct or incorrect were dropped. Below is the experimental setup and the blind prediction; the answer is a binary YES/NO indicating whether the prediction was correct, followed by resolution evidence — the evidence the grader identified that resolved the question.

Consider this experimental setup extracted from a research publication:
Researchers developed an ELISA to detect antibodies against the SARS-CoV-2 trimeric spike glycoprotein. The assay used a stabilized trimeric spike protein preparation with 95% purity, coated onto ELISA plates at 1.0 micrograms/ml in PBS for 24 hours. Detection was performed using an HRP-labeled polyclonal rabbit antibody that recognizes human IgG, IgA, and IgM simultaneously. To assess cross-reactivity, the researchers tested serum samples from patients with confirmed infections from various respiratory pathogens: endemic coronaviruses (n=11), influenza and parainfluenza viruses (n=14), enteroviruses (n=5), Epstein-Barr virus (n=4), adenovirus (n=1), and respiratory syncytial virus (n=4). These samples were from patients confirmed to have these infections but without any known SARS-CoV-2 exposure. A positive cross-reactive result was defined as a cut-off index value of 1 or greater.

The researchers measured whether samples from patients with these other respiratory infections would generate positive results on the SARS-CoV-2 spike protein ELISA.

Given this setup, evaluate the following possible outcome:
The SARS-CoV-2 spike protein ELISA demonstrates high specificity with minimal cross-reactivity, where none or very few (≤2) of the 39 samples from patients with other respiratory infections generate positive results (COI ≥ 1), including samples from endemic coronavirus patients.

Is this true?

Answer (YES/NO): YES